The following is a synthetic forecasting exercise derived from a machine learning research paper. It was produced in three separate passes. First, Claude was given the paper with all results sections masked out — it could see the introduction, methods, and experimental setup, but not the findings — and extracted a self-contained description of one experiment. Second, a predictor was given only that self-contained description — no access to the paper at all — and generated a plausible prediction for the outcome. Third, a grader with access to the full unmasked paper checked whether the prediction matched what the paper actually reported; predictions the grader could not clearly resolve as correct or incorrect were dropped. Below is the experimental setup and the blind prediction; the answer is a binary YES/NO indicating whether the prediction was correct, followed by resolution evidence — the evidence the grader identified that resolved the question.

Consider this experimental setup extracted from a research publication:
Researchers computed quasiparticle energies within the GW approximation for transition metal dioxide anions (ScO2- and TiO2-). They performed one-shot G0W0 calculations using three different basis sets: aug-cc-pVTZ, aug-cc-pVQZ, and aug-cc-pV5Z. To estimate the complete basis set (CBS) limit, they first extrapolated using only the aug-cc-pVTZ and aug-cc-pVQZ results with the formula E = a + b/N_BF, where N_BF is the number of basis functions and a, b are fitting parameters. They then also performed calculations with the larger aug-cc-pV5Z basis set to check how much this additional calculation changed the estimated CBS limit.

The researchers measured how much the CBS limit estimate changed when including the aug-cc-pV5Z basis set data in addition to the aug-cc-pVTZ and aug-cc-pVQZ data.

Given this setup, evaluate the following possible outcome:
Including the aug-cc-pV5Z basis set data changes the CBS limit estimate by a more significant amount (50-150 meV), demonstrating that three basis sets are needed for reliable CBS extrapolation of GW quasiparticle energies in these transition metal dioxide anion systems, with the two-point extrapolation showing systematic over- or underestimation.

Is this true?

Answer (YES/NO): NO